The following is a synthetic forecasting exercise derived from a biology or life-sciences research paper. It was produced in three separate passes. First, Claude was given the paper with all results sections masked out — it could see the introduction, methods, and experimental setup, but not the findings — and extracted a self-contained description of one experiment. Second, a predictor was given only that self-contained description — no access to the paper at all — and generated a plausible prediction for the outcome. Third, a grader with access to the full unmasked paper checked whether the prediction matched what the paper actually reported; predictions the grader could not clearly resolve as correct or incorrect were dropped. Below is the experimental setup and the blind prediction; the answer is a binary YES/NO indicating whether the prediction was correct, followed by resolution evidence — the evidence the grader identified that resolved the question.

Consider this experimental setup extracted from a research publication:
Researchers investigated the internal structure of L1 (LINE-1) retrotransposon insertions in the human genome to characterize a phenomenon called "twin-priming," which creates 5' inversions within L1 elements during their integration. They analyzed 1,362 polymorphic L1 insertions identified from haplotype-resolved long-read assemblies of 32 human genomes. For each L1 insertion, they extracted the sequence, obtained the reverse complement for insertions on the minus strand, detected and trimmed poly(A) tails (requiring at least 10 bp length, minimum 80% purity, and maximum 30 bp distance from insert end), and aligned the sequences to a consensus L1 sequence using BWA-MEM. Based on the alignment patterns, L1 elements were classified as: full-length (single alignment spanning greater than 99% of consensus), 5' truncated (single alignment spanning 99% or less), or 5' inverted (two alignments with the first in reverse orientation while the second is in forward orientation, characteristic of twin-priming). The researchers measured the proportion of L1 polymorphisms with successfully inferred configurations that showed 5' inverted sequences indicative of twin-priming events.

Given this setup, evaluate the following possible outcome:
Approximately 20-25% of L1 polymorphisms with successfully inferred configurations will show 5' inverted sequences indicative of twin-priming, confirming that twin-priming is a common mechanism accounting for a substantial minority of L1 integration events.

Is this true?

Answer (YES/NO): NO